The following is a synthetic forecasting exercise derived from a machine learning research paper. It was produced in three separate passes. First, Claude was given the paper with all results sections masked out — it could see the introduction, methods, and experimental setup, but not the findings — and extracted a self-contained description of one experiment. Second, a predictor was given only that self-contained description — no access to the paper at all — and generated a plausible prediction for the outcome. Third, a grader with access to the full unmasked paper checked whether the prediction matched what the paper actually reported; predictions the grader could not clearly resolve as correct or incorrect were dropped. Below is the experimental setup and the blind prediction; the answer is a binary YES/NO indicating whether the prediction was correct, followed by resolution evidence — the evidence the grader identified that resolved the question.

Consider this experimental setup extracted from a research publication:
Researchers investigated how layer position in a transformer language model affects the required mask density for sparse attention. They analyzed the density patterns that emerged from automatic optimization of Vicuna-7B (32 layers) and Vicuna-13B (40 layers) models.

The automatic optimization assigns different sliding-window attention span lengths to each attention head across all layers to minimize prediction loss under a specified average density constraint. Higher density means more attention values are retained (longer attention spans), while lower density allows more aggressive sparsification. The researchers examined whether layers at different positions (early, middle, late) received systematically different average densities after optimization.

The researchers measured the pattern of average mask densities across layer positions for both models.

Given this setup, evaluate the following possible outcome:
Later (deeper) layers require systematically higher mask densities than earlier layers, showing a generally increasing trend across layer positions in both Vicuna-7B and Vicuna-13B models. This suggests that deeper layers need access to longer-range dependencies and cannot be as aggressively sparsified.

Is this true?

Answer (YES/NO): NO